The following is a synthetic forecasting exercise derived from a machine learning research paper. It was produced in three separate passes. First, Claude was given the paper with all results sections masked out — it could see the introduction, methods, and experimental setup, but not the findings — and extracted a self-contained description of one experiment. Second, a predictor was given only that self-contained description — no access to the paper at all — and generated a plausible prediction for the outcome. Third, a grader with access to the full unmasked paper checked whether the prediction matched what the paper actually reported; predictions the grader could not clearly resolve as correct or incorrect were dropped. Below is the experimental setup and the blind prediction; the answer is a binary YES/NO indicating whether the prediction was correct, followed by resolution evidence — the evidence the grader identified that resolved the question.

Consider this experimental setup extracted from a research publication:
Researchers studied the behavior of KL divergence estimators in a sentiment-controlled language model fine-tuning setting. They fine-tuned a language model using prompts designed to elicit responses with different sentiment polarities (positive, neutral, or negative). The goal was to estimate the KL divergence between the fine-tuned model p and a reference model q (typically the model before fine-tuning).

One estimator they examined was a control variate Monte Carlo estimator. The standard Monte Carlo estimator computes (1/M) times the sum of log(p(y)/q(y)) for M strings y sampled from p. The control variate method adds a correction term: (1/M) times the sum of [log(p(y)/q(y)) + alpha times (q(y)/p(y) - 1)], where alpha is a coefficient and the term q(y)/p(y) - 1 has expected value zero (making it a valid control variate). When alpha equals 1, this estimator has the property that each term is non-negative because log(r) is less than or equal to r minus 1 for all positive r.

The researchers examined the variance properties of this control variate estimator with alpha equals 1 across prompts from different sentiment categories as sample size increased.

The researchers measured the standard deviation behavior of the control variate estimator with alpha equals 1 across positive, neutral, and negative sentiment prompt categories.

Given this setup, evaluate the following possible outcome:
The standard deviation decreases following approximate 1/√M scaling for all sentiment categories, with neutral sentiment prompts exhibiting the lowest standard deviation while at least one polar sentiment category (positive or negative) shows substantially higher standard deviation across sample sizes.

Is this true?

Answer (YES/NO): NO